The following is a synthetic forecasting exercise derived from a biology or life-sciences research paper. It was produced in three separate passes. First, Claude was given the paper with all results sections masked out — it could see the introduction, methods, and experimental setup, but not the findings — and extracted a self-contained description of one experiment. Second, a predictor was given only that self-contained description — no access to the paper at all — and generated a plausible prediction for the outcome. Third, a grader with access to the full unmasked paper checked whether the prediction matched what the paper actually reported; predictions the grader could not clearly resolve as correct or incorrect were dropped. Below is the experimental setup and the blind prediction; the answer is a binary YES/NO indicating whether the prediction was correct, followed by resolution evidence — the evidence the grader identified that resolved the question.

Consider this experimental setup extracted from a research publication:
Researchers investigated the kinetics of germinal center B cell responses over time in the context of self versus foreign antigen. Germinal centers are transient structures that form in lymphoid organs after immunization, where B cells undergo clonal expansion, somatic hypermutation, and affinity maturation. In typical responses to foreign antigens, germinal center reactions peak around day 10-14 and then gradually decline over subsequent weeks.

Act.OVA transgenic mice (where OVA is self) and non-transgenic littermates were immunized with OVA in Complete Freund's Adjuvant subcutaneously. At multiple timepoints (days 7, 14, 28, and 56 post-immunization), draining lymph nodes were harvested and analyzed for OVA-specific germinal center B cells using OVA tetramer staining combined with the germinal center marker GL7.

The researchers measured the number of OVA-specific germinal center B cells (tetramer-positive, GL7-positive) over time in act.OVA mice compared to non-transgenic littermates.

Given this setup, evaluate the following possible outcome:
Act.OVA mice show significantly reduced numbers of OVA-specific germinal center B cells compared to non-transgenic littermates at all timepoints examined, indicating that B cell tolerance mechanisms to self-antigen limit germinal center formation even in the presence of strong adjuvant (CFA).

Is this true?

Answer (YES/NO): YES